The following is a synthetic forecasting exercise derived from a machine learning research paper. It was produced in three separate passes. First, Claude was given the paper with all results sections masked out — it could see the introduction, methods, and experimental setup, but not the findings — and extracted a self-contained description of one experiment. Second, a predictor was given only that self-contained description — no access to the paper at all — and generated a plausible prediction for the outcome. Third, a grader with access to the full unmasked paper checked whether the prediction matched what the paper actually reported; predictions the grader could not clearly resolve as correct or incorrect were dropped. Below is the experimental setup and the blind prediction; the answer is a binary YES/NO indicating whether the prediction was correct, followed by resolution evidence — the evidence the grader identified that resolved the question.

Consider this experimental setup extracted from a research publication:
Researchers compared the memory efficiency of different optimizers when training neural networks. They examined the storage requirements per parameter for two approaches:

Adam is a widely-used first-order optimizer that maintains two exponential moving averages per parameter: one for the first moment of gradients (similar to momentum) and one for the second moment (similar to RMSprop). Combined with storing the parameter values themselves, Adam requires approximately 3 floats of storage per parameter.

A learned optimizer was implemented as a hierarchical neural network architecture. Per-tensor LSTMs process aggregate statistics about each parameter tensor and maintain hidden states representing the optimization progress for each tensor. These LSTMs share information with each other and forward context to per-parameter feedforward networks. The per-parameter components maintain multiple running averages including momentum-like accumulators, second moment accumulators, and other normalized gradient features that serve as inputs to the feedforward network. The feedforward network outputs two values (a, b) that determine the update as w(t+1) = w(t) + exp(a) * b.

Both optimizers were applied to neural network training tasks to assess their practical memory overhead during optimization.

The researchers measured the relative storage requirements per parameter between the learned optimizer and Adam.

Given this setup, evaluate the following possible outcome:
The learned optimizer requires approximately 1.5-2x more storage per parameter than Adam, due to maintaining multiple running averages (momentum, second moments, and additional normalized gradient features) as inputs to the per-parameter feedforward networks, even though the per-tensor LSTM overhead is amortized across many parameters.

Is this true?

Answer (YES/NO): NO